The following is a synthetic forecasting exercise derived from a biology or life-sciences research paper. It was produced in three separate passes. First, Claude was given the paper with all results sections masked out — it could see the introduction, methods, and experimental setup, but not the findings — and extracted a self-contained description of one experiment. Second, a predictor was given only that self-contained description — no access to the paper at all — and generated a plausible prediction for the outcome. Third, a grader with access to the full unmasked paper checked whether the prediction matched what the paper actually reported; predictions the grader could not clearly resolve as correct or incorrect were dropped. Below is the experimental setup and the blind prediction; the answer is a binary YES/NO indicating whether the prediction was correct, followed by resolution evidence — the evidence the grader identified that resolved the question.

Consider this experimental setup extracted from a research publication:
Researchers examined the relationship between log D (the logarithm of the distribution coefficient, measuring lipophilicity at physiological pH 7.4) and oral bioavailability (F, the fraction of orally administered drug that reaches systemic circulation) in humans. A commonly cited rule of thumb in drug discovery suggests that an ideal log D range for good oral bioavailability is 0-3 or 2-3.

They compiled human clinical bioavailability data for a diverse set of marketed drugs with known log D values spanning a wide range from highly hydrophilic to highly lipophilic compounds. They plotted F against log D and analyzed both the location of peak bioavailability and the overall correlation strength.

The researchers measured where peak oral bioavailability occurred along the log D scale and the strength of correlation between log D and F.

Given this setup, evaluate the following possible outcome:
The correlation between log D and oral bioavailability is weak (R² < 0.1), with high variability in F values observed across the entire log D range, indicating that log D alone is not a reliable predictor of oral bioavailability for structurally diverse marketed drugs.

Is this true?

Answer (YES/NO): NO